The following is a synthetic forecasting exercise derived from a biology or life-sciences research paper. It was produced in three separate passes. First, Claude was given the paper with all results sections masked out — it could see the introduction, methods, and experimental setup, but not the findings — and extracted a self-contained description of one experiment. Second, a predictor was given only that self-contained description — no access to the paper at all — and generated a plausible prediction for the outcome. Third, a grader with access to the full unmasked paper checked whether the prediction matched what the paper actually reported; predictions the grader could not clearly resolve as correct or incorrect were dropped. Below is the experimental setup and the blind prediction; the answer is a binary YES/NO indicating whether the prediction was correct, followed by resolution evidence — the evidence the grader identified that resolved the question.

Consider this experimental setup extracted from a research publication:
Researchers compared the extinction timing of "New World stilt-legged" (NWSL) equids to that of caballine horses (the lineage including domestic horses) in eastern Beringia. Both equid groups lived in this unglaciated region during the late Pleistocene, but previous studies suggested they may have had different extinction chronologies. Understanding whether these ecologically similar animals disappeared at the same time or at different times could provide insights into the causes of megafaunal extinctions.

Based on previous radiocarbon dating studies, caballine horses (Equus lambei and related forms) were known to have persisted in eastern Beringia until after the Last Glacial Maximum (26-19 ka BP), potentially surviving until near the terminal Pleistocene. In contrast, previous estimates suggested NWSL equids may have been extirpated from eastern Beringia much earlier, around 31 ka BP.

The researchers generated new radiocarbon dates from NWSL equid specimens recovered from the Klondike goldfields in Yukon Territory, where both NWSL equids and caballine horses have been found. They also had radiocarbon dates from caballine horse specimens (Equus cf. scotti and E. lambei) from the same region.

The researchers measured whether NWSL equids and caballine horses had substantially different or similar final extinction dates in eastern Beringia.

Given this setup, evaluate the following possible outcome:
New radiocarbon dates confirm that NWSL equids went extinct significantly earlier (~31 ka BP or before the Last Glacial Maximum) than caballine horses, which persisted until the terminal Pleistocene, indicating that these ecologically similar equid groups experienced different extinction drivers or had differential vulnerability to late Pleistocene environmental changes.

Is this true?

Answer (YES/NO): NO